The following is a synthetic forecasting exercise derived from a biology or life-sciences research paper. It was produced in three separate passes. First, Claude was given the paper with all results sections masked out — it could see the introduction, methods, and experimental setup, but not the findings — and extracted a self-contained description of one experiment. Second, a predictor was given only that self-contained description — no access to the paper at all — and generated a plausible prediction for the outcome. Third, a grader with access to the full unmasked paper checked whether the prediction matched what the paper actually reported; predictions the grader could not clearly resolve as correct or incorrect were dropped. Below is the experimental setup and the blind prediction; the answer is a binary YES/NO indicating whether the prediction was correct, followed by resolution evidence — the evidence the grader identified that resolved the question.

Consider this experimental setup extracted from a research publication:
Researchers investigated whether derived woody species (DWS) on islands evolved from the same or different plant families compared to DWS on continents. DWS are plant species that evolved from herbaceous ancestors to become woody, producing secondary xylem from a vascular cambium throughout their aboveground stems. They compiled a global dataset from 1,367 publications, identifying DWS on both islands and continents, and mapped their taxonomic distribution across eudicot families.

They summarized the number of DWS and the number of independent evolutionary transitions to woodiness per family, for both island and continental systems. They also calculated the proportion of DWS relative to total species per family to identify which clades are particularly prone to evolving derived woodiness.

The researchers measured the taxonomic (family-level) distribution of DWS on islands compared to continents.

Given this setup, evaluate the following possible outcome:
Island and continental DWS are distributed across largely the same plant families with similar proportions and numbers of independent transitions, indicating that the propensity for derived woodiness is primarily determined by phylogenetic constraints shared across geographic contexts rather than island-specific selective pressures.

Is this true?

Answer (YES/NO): NO